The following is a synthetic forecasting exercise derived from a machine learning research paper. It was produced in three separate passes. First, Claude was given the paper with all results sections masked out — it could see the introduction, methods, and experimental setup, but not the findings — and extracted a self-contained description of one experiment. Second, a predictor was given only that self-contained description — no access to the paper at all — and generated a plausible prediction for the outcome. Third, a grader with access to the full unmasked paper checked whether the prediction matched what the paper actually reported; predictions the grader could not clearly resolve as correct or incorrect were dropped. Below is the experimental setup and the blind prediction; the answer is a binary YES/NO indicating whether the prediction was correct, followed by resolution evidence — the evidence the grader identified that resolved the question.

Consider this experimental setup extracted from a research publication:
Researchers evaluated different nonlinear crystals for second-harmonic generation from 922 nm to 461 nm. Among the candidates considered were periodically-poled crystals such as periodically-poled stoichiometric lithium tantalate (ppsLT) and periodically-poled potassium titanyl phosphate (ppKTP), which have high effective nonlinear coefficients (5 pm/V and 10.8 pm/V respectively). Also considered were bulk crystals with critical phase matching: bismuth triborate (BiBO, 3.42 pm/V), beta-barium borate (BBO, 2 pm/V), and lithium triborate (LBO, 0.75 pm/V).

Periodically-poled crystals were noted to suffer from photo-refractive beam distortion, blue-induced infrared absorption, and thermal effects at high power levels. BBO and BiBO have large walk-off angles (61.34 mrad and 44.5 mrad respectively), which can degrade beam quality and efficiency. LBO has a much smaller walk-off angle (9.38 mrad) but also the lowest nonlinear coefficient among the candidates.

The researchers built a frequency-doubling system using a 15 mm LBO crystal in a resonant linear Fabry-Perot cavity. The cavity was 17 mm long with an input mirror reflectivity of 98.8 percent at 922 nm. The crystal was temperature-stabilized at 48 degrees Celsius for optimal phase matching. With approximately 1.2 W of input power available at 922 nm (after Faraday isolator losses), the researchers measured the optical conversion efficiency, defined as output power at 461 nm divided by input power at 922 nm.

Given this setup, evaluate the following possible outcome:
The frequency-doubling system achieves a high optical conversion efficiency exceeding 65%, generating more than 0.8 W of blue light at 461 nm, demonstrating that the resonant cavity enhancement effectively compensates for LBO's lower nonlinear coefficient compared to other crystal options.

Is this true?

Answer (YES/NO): YES